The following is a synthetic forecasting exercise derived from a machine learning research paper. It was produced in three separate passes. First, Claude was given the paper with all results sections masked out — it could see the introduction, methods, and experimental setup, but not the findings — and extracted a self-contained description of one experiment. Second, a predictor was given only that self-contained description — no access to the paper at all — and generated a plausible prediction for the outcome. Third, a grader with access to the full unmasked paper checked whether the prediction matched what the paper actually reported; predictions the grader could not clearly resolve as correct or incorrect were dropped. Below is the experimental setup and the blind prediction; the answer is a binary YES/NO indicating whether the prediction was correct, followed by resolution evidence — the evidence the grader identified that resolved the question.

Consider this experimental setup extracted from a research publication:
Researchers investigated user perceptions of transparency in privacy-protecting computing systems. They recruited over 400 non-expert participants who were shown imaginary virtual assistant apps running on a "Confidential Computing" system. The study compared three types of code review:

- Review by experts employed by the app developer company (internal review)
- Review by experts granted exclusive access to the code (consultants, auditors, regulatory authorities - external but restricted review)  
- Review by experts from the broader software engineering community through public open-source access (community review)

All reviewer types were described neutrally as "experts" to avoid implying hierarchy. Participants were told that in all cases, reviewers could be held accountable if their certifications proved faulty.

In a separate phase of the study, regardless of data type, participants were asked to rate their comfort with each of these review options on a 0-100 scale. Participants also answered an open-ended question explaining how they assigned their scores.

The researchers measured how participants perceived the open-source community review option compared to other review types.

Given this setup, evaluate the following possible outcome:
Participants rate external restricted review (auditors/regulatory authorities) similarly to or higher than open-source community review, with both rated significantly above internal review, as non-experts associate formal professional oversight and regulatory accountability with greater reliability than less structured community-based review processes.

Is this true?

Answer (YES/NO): YES